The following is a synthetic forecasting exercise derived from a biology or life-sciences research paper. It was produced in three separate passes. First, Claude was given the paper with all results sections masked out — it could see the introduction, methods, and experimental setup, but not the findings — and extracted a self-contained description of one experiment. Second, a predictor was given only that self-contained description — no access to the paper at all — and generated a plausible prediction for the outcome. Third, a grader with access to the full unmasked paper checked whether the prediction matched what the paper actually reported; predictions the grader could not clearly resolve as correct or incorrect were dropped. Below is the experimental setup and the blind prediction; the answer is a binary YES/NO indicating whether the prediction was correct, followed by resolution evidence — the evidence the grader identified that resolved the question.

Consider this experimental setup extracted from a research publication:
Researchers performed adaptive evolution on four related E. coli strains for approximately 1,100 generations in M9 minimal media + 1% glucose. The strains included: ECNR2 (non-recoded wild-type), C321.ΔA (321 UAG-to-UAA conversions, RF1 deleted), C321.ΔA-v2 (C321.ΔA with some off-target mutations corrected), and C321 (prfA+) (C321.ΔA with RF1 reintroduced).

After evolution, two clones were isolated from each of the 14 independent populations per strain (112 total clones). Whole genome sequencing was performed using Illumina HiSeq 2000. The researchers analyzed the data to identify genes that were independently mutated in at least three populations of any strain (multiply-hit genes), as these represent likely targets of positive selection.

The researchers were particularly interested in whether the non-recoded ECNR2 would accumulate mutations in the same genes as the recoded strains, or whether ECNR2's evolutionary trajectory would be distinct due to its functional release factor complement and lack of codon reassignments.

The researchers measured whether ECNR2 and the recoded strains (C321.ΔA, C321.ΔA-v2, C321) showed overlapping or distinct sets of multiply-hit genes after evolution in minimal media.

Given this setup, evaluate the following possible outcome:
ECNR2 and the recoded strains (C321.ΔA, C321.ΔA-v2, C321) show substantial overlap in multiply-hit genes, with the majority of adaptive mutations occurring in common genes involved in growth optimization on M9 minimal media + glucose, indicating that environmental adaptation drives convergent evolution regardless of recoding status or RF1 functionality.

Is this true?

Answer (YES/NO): NO